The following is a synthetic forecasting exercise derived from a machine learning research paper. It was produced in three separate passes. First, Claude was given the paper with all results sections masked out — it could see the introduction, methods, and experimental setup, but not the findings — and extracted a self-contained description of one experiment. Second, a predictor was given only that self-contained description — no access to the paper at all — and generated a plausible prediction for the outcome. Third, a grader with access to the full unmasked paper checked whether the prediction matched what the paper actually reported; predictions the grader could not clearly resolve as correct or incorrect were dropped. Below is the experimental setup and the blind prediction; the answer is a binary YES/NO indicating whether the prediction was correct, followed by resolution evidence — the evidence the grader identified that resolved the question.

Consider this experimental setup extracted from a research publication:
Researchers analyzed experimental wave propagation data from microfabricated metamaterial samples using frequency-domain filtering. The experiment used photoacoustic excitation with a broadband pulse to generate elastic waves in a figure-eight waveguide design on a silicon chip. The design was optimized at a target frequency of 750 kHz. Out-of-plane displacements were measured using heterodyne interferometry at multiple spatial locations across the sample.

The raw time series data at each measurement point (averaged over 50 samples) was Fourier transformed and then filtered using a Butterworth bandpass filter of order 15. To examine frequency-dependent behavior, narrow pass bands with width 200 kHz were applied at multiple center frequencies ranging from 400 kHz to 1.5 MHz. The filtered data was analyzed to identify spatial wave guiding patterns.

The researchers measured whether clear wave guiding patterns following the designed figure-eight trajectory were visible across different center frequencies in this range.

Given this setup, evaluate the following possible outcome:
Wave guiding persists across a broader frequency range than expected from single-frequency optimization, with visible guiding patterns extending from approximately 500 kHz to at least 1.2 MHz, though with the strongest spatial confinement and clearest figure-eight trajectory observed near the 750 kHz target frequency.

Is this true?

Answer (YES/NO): NO